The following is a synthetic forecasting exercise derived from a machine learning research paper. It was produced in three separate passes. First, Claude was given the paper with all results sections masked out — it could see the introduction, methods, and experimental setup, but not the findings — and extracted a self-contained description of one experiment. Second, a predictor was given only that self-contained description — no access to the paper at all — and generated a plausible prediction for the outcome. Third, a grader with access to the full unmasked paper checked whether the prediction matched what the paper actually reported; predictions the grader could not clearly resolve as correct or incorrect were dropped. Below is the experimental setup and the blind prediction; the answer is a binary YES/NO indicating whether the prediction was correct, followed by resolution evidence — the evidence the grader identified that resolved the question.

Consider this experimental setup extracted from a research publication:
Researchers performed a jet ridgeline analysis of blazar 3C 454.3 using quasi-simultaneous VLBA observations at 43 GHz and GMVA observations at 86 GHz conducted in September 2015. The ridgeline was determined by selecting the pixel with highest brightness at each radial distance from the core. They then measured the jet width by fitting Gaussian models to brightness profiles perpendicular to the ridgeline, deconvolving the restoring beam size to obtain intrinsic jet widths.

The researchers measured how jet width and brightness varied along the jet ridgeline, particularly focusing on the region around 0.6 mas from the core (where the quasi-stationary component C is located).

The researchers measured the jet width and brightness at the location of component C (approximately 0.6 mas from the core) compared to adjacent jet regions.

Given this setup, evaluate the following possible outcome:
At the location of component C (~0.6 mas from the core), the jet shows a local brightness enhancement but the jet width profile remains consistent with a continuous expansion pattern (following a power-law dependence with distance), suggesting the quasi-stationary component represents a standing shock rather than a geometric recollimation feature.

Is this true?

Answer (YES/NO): NO